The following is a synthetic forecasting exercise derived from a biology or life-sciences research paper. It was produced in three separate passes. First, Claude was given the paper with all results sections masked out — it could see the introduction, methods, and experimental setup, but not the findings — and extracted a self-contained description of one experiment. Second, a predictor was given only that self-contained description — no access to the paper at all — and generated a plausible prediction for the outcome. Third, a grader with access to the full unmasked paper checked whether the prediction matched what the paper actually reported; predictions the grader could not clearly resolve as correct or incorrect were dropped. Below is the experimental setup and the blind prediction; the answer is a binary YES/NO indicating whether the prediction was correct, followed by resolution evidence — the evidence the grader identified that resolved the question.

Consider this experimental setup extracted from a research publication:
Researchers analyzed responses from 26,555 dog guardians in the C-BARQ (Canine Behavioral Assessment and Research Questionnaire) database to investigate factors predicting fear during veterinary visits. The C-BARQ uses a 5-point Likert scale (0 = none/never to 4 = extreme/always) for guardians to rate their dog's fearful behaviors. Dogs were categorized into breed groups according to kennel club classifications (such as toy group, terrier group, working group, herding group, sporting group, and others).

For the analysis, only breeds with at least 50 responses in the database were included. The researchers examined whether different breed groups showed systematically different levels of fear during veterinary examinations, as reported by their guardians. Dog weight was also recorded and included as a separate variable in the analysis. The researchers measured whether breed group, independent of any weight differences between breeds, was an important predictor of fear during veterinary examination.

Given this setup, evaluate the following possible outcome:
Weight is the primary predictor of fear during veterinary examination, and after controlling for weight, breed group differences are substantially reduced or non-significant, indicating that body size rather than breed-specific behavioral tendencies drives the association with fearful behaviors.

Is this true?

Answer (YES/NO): NO